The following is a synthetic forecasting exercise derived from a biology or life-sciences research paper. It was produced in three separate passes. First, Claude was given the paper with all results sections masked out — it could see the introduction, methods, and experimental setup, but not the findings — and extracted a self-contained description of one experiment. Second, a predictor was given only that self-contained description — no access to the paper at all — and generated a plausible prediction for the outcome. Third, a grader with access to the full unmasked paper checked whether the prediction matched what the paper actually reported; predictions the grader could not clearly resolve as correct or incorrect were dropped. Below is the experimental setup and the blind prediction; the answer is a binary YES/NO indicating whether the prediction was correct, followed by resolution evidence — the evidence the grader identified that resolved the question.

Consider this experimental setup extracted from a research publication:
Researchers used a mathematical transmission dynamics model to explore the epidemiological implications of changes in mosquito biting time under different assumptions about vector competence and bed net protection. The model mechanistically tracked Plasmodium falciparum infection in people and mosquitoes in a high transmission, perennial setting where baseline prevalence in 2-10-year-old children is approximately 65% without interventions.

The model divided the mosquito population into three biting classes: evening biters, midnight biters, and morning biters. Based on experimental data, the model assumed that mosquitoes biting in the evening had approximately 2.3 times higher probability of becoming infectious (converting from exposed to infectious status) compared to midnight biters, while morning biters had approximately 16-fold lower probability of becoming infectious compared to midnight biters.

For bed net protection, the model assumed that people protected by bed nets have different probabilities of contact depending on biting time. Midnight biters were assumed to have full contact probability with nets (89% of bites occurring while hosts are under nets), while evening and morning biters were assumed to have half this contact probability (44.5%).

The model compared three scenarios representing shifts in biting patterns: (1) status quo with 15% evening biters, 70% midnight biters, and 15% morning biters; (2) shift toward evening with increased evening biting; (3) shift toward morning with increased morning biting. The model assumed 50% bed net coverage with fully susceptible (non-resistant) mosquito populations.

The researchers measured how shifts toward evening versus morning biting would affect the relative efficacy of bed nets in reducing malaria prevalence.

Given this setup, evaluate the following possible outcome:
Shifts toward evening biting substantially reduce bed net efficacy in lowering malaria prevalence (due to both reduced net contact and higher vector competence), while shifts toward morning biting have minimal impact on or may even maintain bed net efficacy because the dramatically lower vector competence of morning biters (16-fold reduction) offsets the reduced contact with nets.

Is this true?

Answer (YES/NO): NO